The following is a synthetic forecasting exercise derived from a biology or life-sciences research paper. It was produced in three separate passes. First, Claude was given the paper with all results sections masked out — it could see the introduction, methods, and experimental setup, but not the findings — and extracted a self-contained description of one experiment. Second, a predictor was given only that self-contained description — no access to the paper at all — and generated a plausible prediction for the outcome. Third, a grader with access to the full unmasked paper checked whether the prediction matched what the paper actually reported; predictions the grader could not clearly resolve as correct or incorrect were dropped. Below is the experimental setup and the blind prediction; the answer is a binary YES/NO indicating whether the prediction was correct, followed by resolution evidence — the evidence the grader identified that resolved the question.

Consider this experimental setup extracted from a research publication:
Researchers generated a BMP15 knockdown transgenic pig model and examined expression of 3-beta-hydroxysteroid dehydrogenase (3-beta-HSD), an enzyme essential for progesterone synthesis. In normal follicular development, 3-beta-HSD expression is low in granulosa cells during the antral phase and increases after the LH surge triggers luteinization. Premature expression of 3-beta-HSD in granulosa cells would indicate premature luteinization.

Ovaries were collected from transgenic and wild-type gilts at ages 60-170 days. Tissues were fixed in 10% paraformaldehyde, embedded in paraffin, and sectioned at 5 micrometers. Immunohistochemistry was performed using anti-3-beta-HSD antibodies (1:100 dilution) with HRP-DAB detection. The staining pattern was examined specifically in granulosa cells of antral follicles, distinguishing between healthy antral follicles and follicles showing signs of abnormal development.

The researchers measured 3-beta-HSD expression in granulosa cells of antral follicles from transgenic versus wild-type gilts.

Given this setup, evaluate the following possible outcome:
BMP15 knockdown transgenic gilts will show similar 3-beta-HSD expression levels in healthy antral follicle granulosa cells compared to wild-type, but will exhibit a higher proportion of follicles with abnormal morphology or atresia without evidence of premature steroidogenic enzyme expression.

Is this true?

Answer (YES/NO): NO